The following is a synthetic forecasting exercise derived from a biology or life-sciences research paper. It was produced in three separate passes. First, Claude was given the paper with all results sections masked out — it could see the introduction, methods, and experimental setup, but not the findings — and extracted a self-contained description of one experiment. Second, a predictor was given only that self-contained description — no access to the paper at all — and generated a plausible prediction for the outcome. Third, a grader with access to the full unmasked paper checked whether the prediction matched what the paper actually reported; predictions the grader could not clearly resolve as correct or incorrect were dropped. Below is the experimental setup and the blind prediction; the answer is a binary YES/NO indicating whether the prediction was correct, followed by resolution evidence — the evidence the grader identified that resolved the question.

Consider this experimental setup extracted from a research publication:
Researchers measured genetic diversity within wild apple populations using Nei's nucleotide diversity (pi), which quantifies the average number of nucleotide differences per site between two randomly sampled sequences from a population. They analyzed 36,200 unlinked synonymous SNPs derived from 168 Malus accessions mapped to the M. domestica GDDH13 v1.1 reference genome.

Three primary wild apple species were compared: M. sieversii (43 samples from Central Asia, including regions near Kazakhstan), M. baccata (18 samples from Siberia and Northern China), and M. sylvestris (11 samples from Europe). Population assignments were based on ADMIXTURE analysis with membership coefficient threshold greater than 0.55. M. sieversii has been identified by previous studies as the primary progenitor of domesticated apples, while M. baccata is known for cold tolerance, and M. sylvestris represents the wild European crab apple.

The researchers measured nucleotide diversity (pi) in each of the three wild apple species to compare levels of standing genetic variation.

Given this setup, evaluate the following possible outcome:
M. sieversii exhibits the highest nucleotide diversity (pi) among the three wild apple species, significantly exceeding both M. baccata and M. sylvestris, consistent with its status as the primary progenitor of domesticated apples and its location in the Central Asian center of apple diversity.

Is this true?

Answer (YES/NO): NO